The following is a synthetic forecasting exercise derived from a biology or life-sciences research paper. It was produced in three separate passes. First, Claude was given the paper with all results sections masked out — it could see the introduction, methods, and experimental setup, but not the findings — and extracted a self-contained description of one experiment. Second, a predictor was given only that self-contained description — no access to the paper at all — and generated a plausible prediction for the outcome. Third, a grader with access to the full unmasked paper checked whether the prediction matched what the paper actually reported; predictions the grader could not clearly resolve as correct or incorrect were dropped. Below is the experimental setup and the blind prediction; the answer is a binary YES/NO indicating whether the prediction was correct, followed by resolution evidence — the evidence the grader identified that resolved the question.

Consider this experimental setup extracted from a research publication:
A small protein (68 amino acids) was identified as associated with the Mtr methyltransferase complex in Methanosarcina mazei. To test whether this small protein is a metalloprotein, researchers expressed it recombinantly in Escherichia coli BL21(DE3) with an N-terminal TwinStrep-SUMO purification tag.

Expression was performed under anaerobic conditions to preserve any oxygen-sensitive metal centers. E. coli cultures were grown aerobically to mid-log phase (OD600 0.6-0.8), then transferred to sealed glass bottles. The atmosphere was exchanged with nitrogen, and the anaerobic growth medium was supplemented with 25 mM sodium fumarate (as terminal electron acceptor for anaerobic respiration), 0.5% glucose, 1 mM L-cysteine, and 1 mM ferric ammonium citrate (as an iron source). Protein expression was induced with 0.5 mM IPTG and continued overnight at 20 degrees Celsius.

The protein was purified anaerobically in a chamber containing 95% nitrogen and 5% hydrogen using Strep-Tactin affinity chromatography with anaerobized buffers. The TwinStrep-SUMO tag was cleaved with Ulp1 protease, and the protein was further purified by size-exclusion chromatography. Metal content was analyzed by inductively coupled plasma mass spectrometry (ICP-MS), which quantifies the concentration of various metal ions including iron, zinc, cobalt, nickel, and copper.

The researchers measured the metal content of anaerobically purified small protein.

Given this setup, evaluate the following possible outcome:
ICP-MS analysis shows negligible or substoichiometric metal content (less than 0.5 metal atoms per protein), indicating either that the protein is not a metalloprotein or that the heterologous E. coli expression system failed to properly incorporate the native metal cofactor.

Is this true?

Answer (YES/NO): NO